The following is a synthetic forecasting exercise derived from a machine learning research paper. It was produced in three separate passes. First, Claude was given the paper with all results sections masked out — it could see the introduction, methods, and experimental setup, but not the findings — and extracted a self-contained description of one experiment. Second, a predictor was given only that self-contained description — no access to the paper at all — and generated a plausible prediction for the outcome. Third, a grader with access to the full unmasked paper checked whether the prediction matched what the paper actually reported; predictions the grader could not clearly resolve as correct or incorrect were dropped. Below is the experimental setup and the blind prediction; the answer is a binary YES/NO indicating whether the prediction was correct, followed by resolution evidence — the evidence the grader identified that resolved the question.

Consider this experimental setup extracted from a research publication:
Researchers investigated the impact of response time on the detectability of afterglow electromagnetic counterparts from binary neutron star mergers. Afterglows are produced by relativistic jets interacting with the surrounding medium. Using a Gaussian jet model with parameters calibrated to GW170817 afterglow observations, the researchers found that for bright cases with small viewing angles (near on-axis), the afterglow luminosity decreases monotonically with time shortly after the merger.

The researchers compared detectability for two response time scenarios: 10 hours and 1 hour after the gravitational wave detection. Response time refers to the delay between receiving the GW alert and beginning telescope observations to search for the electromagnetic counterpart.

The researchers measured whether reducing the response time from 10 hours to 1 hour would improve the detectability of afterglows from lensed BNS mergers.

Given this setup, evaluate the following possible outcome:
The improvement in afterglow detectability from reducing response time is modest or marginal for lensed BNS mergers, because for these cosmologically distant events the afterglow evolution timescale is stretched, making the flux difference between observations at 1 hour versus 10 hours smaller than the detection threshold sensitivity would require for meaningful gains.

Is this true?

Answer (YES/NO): NO